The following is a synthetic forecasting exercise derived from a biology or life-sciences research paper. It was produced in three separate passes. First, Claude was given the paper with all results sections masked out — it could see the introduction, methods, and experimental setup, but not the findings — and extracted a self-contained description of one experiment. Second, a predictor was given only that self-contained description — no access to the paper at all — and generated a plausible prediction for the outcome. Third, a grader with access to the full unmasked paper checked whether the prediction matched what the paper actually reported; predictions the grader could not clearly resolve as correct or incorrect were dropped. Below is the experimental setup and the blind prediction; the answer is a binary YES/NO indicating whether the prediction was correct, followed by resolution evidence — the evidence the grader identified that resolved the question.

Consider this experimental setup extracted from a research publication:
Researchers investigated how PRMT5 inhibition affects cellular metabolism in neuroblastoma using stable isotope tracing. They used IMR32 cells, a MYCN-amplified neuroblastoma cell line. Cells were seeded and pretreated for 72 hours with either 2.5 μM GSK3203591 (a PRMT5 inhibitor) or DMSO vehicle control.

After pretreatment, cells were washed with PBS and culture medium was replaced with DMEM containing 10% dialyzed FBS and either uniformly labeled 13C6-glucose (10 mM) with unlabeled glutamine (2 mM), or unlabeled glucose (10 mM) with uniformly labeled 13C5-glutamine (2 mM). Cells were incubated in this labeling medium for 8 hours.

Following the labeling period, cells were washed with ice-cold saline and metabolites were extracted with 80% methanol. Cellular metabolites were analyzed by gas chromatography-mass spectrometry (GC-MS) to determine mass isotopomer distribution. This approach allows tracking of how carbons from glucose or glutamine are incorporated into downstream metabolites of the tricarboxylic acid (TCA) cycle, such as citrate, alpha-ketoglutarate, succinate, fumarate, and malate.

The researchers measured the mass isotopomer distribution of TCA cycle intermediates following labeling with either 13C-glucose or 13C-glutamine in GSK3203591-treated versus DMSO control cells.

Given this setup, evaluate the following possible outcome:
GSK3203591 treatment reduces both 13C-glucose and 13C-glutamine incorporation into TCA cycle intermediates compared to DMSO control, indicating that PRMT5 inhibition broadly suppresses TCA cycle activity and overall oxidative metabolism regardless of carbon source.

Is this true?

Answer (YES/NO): NO